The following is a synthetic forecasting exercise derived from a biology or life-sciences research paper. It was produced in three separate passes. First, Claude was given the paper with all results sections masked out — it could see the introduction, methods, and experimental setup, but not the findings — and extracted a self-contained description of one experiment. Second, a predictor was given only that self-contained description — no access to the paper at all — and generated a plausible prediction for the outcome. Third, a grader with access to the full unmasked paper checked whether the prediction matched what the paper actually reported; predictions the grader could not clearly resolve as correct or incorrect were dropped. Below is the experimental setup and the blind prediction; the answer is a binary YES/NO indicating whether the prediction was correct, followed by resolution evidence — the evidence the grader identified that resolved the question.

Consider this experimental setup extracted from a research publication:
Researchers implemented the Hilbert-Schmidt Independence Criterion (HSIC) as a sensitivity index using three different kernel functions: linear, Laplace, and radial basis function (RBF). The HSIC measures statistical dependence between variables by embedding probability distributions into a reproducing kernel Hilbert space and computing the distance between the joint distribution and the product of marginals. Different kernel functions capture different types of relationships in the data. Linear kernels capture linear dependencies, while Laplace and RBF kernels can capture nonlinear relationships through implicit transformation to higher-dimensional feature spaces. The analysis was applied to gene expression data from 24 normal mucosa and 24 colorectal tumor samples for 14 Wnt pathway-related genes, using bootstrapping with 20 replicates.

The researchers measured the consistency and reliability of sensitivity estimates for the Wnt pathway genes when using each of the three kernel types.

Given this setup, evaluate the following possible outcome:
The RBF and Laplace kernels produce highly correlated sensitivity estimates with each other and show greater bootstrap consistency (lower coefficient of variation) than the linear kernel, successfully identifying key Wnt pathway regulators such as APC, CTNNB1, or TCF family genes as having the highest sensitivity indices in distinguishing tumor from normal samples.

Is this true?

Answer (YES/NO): NO